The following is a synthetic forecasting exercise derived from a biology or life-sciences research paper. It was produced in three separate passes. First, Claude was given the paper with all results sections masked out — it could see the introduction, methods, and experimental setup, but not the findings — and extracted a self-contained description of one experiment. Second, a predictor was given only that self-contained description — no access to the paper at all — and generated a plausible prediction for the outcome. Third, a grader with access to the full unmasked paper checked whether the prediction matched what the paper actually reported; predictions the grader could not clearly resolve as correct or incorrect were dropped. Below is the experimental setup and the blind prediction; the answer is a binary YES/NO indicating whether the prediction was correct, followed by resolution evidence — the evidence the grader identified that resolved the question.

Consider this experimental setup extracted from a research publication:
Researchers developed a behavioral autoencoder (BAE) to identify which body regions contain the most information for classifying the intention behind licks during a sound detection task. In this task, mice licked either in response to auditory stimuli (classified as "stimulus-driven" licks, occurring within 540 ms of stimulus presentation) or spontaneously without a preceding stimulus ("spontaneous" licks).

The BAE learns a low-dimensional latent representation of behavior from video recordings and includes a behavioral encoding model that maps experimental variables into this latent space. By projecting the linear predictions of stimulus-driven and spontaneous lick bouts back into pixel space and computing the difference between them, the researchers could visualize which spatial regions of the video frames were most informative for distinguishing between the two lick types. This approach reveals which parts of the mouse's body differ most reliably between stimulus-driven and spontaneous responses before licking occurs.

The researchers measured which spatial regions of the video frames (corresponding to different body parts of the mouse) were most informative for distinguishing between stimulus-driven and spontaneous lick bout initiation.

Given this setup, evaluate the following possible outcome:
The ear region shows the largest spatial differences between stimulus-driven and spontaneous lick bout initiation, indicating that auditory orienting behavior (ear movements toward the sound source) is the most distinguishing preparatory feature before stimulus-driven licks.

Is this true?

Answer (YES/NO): NO